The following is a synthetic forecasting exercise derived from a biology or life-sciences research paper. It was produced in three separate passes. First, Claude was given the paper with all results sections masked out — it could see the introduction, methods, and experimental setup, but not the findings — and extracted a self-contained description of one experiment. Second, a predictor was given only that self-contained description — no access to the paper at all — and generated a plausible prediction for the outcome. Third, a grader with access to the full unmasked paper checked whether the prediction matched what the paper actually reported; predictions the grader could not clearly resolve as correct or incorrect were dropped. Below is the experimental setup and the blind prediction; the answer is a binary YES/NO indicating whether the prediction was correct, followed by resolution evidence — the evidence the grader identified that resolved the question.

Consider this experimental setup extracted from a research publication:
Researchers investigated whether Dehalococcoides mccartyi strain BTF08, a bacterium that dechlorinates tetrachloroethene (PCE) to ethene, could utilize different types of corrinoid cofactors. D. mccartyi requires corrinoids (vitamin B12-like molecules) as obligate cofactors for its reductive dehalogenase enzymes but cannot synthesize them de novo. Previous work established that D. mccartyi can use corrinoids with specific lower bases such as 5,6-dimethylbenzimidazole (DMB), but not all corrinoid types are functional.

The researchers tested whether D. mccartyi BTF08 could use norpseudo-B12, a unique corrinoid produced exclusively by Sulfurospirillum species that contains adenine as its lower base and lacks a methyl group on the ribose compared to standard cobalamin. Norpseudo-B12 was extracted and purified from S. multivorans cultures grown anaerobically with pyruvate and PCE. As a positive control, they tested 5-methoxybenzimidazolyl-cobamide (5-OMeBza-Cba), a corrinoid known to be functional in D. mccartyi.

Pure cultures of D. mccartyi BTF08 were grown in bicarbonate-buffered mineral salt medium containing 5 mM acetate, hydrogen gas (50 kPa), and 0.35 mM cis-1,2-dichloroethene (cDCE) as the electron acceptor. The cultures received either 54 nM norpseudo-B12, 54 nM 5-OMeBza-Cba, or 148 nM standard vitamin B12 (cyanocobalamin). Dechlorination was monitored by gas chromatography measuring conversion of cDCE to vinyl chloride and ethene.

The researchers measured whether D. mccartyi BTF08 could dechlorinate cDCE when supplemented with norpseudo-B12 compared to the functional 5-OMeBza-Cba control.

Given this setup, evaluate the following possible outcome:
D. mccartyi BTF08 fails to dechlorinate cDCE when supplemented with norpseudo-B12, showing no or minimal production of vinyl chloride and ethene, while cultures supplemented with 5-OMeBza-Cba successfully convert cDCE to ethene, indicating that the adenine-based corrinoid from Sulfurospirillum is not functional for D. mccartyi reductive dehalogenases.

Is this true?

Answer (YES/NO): YES